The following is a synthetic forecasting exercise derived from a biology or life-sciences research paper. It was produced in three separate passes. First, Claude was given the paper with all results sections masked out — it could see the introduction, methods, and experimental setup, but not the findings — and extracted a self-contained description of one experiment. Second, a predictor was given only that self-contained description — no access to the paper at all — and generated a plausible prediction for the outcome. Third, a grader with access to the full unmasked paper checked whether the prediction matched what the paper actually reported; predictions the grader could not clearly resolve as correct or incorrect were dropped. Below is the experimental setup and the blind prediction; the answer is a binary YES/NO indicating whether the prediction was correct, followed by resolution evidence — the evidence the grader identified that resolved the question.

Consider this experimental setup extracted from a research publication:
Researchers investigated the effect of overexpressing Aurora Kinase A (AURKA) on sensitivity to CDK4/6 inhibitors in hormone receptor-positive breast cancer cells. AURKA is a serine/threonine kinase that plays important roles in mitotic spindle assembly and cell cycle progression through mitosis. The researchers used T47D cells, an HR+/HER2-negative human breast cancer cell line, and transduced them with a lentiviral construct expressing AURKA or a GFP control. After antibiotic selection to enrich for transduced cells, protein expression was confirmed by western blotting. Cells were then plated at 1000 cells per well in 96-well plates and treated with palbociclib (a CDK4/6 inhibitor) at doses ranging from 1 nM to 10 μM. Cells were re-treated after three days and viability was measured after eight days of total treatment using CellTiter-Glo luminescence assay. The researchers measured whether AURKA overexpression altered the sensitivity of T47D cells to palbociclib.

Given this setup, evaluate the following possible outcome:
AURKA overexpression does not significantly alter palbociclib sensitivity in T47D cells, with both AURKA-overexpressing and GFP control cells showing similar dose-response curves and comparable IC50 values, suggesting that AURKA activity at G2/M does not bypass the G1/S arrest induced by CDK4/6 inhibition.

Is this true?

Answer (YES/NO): NO